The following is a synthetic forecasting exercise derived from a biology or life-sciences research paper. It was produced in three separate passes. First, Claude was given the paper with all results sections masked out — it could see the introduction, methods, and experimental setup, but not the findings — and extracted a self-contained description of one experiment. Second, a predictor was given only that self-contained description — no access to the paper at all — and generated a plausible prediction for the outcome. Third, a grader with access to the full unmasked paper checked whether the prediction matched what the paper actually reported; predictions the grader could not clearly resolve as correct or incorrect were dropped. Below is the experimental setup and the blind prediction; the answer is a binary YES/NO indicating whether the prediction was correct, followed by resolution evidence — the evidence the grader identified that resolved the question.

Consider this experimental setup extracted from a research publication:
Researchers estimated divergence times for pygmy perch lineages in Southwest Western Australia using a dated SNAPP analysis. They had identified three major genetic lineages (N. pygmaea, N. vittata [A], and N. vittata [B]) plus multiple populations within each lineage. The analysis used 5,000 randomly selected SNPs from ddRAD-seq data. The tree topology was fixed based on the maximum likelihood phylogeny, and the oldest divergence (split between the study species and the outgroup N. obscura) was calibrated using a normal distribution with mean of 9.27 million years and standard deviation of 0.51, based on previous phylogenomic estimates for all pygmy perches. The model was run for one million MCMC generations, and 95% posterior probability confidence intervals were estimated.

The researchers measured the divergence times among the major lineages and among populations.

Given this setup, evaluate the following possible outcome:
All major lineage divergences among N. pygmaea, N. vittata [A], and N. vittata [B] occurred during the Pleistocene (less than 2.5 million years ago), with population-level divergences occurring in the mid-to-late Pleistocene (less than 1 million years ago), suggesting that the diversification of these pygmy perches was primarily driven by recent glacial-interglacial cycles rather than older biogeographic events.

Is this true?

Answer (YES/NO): NO